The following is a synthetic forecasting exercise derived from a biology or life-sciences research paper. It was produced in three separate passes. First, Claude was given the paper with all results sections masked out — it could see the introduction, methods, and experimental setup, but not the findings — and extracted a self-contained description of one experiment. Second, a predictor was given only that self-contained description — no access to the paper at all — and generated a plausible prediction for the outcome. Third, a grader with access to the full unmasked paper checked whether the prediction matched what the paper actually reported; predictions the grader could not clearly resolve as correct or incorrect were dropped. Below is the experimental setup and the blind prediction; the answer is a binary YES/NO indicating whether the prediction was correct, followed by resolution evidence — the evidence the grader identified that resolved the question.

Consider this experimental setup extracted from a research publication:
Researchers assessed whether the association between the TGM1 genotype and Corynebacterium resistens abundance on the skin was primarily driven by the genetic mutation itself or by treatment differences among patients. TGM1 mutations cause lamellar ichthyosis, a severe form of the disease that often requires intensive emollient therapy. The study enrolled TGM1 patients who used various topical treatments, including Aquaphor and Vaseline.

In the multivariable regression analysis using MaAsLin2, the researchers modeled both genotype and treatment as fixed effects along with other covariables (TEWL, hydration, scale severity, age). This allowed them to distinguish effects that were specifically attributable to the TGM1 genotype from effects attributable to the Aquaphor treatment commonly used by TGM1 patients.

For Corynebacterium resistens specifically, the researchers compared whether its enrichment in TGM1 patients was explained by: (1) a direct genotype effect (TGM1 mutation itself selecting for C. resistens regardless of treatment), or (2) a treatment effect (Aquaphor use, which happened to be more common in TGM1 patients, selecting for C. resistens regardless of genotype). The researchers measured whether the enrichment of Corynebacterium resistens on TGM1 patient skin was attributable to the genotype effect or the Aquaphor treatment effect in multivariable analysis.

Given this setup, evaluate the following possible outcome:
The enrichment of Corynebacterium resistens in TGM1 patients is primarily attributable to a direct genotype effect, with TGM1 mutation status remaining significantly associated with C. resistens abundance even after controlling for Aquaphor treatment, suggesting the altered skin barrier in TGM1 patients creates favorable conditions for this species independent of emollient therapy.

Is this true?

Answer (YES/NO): NO